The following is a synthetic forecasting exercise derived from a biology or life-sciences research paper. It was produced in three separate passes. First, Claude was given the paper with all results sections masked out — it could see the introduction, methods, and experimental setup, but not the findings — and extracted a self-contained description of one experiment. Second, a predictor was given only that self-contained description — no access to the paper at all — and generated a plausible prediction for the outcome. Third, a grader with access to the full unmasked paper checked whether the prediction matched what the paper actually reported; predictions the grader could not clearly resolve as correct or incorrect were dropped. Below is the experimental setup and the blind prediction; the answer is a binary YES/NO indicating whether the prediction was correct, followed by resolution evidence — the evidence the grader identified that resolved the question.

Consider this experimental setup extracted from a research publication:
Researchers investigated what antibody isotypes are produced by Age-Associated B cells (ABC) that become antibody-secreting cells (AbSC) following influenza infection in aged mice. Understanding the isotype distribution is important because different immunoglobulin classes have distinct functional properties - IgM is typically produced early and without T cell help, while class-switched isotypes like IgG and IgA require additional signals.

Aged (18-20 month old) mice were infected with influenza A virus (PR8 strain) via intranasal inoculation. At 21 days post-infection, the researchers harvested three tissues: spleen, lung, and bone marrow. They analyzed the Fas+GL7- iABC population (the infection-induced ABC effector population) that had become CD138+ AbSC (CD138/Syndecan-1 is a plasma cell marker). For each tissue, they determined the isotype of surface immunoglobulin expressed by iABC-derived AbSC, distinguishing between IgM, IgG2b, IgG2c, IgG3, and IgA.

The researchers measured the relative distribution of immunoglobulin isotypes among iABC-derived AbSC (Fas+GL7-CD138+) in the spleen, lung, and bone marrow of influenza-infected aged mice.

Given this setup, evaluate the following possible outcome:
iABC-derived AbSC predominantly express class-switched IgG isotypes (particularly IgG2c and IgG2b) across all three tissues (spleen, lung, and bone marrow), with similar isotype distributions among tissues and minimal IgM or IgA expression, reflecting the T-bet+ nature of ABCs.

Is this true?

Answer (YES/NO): NO